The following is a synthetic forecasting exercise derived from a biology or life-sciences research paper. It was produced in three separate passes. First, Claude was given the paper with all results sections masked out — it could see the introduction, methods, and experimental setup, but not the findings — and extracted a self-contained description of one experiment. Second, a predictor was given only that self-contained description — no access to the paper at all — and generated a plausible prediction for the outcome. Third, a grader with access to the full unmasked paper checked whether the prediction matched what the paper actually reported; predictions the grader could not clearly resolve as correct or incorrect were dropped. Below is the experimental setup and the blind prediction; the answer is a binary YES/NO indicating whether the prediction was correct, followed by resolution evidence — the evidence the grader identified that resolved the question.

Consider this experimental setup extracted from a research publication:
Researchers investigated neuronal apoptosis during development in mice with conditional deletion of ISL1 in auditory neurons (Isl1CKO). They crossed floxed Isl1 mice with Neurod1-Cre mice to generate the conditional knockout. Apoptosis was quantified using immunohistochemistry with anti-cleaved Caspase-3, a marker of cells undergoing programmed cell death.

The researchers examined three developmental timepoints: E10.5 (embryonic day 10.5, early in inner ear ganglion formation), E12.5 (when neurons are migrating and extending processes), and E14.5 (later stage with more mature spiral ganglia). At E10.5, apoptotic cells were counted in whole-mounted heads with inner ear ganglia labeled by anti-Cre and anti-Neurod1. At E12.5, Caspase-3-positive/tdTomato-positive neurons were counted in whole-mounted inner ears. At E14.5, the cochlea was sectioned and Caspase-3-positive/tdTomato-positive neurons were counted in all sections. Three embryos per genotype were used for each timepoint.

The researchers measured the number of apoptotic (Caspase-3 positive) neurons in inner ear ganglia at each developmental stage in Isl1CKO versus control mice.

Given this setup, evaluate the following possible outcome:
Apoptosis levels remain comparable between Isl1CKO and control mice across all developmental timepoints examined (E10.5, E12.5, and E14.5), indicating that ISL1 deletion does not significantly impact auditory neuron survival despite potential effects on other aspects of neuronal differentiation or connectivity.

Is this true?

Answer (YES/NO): NO